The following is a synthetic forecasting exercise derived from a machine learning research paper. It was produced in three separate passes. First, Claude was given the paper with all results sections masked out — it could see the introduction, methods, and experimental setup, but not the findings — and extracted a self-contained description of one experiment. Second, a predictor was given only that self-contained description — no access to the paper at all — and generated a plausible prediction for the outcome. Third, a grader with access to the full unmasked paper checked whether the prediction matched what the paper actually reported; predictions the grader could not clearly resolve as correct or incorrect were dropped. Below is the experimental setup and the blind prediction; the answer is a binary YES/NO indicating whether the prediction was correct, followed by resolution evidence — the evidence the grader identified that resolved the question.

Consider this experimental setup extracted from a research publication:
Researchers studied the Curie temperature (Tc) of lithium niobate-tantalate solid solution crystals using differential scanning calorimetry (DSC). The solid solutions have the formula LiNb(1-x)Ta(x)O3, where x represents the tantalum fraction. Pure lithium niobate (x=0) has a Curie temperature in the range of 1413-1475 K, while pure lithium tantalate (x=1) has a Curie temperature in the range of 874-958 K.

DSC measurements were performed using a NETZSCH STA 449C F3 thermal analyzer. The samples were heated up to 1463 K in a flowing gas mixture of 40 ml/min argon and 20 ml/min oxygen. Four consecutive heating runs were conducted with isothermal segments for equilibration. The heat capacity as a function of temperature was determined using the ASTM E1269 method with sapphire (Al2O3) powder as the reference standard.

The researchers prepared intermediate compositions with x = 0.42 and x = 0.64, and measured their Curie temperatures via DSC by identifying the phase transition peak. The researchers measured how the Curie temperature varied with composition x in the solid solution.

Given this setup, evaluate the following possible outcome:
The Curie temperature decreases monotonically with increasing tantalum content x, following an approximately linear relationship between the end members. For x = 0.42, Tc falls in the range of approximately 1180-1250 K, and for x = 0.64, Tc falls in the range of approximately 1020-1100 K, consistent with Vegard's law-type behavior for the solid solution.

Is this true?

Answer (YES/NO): YES